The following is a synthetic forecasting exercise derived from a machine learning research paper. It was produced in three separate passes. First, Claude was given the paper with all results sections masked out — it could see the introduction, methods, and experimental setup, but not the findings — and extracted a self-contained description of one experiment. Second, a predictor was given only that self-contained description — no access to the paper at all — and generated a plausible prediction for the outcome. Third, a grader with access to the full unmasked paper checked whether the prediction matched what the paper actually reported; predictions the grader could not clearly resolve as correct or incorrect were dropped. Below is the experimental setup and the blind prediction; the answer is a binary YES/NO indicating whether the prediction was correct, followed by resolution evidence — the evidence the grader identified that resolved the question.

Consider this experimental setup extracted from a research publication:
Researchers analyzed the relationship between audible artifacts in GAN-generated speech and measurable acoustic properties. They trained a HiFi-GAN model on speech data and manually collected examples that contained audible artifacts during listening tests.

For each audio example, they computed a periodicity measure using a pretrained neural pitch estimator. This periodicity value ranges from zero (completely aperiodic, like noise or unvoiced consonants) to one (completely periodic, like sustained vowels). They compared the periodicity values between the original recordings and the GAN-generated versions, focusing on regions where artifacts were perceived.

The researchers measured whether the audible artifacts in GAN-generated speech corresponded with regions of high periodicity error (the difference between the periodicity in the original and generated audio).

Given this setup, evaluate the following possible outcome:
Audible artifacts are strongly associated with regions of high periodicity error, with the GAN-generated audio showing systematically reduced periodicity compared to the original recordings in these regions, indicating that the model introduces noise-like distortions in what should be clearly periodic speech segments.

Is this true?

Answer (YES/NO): NO